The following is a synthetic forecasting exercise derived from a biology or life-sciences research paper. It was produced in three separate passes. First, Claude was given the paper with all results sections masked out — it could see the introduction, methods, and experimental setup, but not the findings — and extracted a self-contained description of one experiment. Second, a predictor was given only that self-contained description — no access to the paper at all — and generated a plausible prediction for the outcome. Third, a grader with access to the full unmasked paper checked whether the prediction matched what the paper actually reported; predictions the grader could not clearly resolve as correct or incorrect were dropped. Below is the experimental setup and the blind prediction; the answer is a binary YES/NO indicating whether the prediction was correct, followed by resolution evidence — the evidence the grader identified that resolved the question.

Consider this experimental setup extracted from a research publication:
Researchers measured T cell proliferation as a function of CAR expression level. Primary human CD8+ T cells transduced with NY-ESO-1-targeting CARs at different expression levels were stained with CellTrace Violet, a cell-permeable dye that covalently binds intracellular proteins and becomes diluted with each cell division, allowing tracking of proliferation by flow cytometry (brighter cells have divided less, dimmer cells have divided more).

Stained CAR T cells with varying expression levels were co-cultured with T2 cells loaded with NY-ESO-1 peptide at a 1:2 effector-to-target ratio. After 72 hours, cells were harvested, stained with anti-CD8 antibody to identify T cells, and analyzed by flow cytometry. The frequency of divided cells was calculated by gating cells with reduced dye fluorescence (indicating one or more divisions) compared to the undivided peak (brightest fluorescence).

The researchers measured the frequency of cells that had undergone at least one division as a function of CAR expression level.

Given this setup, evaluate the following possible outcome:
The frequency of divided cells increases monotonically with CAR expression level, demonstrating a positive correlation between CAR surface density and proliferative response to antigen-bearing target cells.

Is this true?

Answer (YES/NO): YES